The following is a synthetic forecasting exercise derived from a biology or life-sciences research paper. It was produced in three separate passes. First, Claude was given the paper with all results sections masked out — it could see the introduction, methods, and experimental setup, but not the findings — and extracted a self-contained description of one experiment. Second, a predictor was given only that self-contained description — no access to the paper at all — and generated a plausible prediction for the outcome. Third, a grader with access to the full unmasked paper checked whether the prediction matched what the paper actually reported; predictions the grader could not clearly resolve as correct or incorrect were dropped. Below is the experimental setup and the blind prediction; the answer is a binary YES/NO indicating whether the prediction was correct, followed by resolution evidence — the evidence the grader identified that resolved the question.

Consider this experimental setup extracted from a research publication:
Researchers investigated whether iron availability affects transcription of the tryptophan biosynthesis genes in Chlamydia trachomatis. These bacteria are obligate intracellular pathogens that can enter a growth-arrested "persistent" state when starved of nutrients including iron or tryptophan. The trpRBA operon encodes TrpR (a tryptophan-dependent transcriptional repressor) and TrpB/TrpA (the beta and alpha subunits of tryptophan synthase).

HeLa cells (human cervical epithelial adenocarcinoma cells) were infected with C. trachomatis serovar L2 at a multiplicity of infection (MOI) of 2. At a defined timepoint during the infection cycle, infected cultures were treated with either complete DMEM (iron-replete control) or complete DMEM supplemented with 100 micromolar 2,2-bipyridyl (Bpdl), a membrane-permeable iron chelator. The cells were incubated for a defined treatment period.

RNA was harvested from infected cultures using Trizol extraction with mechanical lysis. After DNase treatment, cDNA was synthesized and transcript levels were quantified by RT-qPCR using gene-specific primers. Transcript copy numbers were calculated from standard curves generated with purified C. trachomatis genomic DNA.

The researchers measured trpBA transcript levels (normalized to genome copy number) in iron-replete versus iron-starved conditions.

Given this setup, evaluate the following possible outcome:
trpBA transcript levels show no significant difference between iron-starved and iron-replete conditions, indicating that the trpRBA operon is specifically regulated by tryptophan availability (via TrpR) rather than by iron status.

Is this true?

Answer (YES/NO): NO